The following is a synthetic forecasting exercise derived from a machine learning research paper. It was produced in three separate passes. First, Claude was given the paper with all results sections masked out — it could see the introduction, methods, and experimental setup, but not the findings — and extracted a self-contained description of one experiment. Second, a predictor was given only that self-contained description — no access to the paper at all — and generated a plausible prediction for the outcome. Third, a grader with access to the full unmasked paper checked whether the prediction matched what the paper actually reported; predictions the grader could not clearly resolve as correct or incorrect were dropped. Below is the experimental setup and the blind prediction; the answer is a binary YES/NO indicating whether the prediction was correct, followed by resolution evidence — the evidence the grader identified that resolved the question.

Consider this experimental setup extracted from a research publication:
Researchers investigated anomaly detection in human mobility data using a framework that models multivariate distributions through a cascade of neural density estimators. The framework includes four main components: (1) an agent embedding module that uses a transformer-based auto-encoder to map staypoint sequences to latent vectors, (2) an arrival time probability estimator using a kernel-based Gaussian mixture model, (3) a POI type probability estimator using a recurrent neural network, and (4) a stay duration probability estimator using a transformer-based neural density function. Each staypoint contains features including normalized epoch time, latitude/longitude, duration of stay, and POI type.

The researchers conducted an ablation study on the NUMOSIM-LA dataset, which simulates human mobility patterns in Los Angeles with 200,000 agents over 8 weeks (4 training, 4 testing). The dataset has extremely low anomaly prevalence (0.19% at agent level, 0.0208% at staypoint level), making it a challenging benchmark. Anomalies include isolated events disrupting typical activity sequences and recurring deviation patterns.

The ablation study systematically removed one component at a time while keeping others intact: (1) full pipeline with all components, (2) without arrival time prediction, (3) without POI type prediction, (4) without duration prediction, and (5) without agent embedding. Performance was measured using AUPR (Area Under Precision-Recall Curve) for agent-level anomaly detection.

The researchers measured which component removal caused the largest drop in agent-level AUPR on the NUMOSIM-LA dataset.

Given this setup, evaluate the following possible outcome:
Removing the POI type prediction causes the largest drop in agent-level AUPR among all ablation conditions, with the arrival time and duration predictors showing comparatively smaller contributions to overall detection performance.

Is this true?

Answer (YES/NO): NO